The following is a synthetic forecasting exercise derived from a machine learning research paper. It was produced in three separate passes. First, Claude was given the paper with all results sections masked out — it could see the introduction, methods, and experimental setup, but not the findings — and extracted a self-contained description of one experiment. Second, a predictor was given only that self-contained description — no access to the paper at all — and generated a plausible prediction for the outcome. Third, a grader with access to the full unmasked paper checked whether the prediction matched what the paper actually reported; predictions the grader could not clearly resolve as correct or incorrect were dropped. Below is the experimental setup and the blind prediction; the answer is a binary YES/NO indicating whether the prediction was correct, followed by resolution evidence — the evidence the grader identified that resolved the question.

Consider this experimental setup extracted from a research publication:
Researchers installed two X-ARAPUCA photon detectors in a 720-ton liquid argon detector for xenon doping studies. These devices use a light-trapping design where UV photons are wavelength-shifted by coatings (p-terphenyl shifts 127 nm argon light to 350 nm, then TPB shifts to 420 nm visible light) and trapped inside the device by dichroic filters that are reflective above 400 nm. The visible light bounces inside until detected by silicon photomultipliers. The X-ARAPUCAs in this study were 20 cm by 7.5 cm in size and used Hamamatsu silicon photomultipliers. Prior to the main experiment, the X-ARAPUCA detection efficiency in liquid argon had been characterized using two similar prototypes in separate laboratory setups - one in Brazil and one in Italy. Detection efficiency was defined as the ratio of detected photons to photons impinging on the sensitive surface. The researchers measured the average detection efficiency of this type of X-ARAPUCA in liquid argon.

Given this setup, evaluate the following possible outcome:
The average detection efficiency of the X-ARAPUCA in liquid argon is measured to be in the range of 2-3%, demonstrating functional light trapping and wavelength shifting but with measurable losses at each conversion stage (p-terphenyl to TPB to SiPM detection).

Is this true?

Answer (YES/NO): YES